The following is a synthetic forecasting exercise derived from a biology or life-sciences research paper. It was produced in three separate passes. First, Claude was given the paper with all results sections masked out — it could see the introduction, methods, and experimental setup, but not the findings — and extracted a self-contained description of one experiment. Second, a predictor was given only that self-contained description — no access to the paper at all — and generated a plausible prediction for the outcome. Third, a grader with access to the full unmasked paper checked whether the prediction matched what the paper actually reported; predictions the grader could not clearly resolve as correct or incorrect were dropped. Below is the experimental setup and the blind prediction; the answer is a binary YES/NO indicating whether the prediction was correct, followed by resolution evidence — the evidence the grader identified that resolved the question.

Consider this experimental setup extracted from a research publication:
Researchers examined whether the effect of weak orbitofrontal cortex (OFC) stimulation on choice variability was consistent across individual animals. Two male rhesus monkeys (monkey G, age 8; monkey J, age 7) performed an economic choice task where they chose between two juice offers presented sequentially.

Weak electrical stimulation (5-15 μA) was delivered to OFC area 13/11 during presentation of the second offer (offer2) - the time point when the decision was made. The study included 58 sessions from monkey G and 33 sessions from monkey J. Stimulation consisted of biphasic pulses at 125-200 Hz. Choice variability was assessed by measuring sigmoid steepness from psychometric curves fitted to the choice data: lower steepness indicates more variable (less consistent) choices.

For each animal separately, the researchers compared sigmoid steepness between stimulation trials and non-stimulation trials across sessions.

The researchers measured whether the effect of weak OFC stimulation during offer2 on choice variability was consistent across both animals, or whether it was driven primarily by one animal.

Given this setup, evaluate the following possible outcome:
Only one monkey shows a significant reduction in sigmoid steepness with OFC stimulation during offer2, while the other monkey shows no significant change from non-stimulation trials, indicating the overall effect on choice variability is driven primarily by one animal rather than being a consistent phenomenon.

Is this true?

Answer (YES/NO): NO